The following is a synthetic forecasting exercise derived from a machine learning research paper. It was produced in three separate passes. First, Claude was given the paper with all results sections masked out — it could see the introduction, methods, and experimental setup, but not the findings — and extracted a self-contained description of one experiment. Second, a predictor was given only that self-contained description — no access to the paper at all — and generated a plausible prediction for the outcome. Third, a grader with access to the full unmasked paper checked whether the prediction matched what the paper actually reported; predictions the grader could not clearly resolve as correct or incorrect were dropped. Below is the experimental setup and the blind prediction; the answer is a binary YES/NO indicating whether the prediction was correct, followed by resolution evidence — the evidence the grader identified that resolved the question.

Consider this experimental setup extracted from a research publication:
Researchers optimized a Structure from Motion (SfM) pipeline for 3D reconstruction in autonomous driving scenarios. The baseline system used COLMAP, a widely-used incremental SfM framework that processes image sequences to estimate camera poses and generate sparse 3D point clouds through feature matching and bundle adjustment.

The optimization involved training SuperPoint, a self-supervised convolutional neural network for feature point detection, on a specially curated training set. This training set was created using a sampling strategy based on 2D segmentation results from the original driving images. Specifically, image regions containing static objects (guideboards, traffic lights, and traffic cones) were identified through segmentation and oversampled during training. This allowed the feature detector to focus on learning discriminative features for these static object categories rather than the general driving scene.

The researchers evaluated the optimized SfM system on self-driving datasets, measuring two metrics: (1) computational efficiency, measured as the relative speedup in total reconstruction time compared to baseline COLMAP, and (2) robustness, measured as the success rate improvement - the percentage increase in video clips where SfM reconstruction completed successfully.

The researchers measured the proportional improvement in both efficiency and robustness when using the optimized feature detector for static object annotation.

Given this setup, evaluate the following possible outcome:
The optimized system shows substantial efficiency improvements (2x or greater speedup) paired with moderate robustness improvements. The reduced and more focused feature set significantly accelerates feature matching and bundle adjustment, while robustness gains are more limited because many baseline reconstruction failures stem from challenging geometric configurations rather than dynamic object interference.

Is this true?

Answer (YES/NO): YES